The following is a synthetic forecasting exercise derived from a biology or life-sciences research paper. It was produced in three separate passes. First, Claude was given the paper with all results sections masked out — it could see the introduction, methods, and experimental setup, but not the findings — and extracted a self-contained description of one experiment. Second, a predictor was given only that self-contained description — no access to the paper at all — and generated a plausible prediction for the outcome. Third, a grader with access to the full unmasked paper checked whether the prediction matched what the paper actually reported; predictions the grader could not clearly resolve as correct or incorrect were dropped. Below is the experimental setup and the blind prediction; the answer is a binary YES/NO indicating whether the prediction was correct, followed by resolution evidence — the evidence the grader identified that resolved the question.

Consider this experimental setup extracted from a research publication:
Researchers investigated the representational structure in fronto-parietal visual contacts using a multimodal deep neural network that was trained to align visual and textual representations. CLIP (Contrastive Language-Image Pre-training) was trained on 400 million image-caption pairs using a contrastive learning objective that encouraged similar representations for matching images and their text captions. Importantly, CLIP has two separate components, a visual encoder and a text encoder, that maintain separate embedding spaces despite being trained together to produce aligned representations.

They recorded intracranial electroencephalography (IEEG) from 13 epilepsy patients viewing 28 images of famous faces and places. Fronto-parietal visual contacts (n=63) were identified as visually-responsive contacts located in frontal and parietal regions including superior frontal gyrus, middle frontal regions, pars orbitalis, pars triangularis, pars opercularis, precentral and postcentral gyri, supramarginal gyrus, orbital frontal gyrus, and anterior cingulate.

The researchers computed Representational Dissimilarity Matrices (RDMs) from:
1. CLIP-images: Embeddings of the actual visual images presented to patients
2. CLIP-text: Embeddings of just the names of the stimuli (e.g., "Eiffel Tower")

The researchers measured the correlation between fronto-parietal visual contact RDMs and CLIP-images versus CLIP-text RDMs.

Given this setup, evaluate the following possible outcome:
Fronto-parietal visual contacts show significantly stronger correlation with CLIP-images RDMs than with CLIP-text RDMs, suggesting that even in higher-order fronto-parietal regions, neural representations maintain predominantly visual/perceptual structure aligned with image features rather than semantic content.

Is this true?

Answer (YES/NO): NO